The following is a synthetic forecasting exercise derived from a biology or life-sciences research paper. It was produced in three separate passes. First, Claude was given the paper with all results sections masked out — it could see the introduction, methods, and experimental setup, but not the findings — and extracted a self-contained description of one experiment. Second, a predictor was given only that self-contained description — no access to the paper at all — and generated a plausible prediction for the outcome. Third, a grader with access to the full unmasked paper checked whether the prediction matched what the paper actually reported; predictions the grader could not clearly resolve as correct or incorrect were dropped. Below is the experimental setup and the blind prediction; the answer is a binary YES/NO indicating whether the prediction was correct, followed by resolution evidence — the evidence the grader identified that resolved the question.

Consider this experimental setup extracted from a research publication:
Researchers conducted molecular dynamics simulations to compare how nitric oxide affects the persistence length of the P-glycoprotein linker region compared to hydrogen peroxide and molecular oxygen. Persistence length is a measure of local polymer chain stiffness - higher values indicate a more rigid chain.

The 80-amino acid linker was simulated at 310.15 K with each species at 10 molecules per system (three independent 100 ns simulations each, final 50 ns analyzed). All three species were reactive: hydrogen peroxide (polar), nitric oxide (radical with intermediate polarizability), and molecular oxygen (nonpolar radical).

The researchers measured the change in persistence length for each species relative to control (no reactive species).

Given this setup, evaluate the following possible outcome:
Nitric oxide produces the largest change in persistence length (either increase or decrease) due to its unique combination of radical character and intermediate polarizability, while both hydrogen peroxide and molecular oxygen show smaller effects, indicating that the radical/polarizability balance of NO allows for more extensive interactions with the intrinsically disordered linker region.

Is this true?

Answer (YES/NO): NO